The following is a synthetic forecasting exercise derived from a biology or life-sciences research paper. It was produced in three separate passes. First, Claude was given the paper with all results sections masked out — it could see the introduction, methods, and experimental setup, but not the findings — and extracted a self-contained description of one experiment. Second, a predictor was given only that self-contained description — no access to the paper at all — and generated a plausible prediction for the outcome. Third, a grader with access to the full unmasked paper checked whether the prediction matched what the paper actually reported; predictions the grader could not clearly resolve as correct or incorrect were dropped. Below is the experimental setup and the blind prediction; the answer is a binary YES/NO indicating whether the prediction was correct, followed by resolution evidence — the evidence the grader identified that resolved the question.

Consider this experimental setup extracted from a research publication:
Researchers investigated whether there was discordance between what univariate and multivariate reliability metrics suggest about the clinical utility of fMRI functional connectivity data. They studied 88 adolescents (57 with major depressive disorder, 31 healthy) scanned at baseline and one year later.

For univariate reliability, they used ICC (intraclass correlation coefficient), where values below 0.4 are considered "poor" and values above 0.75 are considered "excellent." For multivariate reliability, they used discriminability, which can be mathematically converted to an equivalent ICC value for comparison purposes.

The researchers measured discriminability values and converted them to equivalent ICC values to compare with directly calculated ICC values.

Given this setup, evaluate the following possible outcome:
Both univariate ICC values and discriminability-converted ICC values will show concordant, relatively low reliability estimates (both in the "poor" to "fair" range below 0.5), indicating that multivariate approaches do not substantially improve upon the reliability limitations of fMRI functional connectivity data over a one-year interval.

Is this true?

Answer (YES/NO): NO